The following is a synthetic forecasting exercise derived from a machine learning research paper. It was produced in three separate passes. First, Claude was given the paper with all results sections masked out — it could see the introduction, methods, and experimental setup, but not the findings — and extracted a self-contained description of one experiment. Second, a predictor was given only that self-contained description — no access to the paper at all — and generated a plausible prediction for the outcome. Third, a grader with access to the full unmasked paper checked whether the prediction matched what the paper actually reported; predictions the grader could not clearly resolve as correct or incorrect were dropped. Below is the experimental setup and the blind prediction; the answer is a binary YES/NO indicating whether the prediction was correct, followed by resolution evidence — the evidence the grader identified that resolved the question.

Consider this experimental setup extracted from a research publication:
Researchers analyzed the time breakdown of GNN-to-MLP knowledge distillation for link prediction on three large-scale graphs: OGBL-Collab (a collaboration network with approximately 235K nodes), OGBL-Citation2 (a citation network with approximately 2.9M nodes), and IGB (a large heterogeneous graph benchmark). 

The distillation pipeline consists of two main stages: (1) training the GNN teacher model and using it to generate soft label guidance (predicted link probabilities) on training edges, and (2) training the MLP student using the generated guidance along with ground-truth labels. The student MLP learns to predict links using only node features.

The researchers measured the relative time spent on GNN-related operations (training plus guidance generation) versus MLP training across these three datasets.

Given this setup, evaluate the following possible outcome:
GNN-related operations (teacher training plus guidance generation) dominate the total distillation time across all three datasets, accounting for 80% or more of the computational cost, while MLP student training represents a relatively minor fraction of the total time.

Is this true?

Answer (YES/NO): NO